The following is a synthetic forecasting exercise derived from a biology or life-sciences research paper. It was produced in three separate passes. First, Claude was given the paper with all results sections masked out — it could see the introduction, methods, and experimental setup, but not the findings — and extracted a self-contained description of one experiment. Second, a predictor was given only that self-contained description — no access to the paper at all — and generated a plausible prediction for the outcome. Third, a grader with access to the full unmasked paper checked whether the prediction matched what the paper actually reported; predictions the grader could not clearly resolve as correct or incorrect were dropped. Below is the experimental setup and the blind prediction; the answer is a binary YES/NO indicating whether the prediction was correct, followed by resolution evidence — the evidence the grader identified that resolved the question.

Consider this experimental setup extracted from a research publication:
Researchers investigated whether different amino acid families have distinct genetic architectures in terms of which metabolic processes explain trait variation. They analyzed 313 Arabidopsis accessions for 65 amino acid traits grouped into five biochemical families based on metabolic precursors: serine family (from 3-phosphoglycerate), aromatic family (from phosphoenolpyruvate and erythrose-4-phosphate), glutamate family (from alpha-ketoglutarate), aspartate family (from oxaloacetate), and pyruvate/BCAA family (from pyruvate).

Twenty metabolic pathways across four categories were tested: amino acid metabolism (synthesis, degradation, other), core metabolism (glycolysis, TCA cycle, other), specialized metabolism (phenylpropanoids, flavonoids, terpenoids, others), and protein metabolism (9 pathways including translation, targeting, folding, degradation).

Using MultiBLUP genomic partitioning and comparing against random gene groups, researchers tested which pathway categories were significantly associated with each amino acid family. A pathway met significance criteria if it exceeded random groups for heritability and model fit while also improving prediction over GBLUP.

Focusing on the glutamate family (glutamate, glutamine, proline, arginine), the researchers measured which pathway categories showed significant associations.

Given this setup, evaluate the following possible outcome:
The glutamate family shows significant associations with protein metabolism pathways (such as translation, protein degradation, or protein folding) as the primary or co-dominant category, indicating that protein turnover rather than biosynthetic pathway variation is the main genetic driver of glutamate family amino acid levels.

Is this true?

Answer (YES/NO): NO